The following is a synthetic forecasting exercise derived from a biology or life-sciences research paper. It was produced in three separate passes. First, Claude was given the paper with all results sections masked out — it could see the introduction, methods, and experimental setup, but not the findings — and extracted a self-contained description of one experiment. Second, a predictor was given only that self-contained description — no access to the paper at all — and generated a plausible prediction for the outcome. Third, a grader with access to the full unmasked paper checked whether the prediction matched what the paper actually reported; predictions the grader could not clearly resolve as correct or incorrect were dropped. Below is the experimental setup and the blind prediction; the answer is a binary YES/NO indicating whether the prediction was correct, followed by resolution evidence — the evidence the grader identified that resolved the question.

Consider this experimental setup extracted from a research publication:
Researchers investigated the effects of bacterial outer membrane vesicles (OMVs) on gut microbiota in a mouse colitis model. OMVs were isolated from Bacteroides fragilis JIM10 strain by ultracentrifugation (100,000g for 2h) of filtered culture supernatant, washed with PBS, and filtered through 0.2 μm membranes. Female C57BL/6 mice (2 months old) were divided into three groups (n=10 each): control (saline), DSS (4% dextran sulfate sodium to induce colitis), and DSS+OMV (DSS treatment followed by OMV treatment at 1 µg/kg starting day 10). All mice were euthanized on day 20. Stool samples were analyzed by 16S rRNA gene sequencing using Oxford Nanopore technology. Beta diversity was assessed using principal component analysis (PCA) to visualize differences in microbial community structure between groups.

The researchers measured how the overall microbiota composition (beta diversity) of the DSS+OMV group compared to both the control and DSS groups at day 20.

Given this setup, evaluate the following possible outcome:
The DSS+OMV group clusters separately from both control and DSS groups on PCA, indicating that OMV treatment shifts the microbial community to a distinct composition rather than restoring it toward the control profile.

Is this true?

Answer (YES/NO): NO